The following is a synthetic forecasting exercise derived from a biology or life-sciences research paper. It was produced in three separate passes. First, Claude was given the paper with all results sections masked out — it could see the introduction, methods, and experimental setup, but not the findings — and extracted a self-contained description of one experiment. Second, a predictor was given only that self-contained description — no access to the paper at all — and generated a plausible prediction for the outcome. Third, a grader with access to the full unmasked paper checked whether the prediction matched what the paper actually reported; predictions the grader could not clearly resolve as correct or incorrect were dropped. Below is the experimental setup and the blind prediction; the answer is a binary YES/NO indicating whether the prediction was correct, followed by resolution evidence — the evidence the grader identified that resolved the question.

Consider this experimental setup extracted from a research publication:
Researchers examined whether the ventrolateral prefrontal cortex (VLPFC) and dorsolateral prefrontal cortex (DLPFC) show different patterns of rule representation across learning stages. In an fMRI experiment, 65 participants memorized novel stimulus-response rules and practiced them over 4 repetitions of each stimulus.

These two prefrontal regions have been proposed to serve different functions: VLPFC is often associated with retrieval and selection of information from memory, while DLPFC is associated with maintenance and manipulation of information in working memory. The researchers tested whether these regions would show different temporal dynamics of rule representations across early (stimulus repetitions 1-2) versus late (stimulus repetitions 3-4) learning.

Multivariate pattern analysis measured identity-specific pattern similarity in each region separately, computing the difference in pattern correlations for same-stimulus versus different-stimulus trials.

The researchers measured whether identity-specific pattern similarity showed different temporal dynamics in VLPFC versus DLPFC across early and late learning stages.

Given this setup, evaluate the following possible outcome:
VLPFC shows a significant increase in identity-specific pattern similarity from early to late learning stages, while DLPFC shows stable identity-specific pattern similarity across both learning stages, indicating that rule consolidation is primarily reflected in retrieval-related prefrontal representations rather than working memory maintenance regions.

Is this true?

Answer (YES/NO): NO